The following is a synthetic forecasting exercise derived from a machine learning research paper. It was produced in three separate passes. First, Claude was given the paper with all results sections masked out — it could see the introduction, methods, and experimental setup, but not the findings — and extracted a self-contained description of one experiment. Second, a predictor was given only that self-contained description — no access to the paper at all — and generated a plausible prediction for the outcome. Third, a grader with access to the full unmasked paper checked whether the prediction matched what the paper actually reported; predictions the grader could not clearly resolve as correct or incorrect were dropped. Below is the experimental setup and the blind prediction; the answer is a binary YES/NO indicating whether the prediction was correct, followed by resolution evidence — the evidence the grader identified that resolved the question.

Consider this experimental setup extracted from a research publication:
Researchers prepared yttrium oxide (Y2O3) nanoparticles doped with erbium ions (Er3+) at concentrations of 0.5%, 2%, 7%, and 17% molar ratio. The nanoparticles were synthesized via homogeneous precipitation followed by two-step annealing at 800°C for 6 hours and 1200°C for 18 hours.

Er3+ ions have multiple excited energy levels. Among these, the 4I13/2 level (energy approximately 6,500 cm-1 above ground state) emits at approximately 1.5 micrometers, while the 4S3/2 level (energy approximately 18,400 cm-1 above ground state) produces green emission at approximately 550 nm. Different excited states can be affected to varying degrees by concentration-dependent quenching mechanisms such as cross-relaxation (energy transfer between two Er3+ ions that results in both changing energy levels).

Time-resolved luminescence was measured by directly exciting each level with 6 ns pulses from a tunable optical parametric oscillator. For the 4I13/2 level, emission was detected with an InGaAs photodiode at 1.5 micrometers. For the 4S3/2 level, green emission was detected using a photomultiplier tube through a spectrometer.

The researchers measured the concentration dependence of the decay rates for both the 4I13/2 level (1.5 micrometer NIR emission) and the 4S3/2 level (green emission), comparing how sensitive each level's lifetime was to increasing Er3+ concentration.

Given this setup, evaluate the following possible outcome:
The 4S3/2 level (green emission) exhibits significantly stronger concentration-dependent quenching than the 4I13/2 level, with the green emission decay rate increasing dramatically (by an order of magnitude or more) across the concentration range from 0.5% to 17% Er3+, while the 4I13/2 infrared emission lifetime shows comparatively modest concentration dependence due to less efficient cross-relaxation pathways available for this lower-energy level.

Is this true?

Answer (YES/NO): NO